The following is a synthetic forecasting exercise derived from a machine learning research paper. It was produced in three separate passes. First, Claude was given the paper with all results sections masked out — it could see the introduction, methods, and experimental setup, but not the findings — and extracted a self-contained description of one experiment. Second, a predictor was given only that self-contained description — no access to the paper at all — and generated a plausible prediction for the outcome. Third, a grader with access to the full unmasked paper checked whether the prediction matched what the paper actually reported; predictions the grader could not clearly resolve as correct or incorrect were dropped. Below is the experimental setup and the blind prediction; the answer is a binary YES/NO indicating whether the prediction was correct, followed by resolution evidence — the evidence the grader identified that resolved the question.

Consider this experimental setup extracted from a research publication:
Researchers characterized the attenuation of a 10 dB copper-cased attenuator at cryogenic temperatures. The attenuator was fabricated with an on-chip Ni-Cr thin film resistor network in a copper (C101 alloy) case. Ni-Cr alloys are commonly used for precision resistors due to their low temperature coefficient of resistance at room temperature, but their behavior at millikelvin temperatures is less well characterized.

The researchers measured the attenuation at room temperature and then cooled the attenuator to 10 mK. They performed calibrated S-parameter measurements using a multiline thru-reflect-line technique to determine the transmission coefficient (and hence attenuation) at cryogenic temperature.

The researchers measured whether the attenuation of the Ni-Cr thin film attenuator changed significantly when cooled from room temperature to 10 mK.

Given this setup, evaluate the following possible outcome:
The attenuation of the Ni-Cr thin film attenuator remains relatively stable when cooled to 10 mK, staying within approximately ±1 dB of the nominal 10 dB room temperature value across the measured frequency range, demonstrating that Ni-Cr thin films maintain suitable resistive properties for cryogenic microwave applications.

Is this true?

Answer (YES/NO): YES